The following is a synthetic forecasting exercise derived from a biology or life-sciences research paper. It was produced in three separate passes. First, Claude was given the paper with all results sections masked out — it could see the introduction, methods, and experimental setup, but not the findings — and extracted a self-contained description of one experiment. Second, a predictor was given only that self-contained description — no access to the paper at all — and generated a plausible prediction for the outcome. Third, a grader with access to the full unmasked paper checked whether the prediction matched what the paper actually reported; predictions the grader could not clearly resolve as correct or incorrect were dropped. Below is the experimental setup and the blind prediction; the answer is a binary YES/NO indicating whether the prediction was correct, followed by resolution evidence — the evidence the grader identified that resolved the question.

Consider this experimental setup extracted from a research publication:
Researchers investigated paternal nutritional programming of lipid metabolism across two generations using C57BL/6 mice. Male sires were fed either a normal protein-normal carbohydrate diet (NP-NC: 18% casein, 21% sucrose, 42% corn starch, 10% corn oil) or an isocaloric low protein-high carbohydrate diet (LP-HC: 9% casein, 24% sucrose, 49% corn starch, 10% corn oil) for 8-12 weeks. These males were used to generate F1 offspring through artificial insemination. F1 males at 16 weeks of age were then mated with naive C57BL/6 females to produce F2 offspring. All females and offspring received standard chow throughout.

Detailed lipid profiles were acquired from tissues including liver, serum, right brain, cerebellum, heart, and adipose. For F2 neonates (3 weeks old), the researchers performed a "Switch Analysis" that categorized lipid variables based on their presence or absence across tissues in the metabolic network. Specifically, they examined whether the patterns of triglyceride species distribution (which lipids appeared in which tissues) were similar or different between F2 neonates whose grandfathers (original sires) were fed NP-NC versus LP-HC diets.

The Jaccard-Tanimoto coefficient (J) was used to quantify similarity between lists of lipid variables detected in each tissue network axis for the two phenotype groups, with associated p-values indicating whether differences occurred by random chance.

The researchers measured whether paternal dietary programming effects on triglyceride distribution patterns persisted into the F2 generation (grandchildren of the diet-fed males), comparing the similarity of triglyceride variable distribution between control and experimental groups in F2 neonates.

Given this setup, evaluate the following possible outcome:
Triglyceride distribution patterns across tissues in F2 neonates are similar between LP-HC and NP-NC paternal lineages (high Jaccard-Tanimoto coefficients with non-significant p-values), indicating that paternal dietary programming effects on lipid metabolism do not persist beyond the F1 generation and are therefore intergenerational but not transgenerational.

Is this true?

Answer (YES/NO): NO